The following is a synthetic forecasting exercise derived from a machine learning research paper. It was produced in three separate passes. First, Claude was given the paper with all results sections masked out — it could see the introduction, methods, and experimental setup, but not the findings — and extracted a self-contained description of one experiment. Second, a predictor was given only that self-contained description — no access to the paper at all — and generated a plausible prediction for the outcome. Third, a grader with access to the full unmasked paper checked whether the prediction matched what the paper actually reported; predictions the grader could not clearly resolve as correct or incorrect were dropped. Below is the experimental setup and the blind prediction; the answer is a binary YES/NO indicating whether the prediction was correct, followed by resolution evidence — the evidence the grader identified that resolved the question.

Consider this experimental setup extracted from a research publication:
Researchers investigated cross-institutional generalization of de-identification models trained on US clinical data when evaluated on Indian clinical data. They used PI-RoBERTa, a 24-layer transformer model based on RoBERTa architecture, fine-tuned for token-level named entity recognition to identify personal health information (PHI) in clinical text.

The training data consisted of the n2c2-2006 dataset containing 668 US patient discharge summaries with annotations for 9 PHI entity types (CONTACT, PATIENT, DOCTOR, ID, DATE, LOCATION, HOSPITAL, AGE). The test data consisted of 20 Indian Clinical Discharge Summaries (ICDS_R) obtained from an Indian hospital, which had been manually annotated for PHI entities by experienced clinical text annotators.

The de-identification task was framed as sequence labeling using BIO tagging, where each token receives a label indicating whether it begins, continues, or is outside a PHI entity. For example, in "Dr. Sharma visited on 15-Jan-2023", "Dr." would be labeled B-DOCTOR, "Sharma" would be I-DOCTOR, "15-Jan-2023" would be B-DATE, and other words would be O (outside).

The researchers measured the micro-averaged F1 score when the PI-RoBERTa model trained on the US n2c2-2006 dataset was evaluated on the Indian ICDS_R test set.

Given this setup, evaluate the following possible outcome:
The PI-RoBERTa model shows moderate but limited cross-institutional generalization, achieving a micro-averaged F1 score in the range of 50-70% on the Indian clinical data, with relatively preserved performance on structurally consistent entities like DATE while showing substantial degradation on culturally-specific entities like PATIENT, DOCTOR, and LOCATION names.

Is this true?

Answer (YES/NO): NO